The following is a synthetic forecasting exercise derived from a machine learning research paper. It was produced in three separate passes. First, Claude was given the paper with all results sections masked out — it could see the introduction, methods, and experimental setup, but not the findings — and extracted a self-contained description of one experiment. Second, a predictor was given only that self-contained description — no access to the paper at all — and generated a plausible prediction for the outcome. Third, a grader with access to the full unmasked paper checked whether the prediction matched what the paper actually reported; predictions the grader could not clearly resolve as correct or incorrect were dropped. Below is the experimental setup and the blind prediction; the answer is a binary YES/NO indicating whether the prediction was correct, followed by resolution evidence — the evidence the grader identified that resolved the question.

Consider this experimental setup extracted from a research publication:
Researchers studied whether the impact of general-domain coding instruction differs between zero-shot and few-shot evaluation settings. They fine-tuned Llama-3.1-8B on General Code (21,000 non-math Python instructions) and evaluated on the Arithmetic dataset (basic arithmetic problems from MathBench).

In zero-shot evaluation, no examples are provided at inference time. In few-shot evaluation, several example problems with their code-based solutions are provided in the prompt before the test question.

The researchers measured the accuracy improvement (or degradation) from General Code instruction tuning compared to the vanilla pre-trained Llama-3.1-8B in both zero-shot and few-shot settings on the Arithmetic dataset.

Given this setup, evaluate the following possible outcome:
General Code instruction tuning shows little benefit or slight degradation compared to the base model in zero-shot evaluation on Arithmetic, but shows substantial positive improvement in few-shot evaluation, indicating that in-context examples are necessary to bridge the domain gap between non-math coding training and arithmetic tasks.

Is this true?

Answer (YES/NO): NO